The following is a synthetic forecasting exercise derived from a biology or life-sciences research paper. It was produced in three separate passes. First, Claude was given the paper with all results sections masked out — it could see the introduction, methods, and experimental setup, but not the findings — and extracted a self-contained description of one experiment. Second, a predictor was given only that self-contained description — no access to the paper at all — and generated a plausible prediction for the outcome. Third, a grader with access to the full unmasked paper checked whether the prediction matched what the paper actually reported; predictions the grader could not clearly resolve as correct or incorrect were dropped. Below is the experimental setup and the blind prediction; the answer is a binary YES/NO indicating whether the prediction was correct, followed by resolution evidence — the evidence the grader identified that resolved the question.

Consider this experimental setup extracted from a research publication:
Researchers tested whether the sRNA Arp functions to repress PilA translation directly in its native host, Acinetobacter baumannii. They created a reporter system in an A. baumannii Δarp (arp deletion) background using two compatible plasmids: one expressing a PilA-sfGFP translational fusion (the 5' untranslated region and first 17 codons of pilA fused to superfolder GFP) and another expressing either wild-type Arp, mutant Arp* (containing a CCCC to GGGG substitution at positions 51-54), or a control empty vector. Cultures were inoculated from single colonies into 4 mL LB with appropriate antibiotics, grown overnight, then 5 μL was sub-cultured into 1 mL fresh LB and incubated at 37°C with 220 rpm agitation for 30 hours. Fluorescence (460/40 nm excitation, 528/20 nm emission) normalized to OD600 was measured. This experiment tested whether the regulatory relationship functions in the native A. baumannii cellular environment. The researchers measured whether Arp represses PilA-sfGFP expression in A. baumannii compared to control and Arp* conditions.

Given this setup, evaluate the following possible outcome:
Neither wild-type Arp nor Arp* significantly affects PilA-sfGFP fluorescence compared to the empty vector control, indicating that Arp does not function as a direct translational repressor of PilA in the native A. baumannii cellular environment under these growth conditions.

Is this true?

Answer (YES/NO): NO